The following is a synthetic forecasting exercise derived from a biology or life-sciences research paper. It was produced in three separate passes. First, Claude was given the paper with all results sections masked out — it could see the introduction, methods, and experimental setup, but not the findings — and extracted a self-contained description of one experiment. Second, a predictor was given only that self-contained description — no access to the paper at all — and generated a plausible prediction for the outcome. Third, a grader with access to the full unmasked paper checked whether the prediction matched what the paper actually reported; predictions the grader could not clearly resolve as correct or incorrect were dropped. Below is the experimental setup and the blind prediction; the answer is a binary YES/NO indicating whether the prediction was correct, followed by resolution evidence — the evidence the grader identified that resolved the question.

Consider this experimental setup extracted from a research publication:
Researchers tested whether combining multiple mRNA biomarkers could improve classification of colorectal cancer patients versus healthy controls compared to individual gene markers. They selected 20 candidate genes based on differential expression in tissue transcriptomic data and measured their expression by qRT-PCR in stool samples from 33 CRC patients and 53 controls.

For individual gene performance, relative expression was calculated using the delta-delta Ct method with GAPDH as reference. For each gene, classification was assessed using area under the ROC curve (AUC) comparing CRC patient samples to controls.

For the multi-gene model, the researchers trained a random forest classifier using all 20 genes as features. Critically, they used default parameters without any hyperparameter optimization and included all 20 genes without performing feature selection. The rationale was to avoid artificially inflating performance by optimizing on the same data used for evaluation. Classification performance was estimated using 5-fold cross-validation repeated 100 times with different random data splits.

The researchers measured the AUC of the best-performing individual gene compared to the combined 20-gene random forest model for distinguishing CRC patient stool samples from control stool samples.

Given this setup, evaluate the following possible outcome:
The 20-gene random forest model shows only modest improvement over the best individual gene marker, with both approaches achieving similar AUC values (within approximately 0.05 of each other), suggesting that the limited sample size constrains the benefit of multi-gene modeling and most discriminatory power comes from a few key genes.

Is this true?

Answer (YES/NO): NO